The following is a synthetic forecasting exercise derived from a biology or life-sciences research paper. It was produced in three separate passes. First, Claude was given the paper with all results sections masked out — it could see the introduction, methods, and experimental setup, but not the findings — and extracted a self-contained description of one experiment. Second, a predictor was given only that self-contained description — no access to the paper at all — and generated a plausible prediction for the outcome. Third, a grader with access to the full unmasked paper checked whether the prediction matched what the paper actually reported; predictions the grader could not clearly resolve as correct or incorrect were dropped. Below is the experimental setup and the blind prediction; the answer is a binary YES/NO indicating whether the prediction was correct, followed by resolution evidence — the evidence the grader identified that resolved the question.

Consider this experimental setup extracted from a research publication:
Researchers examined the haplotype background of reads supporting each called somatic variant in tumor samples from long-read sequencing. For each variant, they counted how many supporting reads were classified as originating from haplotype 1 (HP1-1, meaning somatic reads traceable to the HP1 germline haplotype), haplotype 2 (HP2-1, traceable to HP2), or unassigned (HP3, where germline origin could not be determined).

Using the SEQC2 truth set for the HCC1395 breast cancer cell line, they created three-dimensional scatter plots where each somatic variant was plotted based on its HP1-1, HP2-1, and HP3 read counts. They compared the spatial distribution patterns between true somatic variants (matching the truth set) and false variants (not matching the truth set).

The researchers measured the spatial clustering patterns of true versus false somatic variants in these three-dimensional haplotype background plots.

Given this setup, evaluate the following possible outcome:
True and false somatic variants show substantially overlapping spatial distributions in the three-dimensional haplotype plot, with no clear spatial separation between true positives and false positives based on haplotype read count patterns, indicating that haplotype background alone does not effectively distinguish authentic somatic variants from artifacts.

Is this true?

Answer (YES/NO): NO